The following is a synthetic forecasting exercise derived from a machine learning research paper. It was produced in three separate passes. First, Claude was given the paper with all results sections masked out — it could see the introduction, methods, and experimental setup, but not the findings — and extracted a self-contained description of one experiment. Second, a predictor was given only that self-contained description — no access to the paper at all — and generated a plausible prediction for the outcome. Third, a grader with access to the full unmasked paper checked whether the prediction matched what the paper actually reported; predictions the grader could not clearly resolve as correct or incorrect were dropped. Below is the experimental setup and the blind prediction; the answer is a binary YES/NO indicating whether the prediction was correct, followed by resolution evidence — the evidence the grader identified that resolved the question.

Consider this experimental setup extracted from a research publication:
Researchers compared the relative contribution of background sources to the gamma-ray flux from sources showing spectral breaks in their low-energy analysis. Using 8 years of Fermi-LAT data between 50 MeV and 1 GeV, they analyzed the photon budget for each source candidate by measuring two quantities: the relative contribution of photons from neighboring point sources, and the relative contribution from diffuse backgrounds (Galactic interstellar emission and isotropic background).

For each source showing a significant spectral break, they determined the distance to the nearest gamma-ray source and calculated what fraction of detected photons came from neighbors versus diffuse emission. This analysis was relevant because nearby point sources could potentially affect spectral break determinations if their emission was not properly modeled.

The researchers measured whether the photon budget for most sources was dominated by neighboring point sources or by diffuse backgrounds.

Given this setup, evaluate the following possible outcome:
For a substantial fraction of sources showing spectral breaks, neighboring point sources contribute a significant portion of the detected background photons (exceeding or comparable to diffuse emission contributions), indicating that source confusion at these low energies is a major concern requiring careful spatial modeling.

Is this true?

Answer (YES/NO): NO